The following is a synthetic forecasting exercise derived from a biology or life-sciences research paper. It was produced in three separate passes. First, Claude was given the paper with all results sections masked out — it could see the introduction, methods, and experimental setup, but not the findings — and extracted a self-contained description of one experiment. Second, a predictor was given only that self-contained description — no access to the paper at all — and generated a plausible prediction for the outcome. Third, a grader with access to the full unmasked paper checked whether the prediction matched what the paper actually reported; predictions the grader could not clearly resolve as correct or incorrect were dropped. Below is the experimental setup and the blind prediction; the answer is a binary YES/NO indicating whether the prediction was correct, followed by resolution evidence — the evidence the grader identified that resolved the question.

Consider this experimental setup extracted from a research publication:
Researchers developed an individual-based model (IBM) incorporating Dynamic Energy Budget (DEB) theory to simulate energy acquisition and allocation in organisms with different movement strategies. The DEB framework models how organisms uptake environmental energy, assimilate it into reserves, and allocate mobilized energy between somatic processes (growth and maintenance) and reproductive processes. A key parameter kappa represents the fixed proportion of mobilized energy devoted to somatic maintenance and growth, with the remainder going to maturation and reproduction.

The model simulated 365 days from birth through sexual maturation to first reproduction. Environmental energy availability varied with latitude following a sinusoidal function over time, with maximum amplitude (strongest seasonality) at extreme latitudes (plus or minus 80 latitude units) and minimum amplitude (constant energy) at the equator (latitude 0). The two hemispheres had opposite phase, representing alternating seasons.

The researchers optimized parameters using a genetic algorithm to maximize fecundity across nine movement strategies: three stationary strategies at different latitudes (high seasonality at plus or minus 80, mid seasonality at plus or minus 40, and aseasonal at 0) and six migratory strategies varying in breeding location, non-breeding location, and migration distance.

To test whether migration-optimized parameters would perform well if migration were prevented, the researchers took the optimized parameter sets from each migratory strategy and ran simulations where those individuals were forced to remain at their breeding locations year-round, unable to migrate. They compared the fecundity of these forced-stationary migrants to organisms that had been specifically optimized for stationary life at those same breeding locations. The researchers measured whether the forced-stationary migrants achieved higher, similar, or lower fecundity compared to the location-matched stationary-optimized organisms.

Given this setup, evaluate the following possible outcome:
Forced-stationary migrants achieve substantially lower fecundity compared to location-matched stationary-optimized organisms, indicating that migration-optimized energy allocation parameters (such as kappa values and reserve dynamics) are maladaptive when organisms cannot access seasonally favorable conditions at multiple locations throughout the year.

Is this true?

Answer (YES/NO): YES